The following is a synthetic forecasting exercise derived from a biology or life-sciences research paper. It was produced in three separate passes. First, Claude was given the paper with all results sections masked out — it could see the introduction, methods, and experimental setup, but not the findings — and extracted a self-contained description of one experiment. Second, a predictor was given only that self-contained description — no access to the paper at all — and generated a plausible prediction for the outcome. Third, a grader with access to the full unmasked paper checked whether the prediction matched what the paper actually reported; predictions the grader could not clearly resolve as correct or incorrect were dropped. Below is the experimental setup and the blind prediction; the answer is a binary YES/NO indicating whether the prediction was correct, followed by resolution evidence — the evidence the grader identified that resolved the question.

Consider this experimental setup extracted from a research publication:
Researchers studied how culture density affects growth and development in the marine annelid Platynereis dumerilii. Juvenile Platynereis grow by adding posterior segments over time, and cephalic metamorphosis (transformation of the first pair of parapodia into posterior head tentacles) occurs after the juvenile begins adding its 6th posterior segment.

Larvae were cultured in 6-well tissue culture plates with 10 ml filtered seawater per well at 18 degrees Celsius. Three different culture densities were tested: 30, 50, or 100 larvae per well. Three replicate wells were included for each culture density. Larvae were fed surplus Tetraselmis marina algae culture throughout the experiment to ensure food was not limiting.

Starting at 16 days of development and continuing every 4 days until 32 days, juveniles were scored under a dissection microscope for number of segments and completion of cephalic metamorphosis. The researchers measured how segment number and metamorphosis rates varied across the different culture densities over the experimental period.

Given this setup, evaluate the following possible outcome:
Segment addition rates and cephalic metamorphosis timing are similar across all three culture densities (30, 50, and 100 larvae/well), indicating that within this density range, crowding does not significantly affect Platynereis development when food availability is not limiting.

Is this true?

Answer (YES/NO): NO